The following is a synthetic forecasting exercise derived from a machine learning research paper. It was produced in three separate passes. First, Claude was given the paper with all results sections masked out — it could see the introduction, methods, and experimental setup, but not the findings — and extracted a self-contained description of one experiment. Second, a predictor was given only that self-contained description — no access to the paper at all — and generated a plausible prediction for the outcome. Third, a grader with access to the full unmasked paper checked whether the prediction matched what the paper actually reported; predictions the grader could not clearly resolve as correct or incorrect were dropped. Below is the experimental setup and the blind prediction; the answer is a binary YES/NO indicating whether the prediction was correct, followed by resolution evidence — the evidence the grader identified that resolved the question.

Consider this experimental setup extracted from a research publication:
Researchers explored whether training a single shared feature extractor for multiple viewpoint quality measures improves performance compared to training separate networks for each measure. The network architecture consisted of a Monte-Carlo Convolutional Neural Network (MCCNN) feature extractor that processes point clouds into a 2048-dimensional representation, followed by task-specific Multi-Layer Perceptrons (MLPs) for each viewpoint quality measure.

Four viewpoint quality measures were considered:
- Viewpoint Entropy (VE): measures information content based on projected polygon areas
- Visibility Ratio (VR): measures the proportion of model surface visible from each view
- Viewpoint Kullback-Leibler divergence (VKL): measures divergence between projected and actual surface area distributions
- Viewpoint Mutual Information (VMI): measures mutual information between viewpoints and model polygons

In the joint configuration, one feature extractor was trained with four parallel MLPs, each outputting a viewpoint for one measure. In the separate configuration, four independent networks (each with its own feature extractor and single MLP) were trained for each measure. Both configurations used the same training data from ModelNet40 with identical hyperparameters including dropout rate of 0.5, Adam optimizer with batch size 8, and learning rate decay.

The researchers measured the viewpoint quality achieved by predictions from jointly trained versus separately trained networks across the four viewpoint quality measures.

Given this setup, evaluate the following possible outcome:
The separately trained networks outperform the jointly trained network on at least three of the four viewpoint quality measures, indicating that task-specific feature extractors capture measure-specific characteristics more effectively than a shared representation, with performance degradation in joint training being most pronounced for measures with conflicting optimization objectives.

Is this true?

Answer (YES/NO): NO